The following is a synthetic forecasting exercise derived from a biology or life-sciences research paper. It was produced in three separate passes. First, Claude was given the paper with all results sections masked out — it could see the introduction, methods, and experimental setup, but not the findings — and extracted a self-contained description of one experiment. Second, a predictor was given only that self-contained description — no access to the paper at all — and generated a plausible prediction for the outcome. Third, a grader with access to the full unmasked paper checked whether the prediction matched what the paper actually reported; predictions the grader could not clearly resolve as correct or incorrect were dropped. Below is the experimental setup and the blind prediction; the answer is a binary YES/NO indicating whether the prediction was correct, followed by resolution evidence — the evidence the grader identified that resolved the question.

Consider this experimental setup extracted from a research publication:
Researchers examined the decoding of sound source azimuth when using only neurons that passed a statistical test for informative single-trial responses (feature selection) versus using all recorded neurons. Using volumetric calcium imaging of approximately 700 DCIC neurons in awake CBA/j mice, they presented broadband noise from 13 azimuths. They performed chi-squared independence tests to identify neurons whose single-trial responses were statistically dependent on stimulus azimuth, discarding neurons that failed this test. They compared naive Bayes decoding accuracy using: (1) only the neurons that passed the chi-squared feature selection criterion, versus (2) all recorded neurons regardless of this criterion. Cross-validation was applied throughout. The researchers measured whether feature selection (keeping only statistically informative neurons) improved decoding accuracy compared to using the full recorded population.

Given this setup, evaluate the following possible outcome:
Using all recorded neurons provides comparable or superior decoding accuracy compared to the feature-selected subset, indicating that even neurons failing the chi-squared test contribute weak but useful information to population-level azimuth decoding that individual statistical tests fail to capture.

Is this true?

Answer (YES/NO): NO